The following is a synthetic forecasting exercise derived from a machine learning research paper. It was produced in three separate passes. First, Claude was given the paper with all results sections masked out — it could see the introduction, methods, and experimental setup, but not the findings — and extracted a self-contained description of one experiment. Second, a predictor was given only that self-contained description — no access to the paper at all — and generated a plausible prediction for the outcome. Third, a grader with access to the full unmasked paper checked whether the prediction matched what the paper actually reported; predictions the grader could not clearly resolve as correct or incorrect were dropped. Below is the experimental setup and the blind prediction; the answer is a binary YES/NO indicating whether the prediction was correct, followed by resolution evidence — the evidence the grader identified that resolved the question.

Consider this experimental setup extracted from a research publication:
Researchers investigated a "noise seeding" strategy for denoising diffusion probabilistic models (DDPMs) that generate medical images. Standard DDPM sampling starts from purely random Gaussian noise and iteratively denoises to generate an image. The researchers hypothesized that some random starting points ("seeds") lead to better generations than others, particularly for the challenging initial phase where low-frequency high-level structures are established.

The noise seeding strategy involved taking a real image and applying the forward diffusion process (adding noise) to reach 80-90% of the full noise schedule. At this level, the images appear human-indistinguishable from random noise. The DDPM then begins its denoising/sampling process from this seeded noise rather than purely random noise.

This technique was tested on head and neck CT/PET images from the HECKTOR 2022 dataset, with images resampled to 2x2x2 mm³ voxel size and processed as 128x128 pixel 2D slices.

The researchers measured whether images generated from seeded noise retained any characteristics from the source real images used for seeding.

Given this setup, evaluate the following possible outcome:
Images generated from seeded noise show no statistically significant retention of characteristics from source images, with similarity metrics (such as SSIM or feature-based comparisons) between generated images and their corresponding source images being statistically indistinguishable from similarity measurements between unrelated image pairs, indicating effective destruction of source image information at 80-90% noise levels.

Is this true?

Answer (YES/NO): NO